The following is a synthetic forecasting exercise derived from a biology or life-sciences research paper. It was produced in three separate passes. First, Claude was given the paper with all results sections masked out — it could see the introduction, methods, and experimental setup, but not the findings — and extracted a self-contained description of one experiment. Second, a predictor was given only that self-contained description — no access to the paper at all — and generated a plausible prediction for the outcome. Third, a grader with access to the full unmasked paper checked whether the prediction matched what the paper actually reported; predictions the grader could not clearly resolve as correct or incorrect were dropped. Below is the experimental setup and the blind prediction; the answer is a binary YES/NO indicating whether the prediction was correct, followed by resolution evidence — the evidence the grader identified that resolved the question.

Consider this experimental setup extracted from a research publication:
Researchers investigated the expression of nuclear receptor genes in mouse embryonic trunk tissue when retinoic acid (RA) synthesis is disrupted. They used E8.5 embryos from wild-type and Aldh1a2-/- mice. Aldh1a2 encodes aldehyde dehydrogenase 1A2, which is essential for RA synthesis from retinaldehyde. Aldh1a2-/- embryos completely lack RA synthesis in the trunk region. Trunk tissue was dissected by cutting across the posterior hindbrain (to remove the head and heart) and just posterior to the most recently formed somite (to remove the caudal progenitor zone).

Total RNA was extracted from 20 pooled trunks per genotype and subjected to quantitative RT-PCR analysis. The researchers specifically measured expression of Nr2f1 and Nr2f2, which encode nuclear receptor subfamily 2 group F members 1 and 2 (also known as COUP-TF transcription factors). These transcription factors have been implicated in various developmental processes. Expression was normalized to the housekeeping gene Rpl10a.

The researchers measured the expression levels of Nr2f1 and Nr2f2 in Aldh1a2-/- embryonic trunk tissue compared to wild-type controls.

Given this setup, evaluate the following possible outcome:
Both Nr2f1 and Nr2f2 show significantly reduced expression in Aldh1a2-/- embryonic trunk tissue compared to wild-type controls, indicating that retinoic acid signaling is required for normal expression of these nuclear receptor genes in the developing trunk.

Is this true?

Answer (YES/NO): YES